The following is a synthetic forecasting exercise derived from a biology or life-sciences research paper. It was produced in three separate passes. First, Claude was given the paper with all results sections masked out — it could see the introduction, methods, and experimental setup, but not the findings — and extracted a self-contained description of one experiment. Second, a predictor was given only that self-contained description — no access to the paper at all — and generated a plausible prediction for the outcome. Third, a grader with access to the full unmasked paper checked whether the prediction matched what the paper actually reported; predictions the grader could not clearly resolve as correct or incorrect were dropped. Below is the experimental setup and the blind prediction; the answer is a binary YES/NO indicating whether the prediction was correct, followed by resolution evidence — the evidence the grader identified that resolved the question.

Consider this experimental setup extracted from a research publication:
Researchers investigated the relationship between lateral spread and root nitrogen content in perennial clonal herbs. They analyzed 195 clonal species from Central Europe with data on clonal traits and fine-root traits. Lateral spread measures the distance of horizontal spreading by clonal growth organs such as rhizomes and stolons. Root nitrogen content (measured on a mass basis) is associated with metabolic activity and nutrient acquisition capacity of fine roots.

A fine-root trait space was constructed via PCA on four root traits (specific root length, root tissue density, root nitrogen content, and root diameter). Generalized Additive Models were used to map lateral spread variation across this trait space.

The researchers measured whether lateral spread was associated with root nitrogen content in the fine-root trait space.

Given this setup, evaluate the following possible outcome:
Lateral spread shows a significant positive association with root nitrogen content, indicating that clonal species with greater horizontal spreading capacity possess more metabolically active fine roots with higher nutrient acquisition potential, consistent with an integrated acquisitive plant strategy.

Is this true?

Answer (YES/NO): YES